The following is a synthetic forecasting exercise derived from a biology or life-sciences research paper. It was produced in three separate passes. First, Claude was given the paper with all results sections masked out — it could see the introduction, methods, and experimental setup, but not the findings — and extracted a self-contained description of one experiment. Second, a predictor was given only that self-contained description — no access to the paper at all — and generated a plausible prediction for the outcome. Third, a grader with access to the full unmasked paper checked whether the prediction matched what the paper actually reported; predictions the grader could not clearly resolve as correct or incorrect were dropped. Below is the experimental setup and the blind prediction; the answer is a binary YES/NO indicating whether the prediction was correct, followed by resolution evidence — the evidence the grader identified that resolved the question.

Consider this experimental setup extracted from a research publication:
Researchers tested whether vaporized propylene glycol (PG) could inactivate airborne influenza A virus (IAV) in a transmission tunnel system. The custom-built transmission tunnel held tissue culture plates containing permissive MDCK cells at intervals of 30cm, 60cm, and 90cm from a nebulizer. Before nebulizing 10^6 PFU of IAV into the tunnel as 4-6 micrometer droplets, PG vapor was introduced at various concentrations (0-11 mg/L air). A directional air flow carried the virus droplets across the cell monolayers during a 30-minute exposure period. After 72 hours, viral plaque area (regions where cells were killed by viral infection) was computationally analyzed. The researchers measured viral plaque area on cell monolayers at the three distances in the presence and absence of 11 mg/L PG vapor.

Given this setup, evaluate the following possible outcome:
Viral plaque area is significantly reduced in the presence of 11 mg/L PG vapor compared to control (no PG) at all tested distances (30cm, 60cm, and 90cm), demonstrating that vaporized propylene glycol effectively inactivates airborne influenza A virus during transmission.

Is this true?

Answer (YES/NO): YES